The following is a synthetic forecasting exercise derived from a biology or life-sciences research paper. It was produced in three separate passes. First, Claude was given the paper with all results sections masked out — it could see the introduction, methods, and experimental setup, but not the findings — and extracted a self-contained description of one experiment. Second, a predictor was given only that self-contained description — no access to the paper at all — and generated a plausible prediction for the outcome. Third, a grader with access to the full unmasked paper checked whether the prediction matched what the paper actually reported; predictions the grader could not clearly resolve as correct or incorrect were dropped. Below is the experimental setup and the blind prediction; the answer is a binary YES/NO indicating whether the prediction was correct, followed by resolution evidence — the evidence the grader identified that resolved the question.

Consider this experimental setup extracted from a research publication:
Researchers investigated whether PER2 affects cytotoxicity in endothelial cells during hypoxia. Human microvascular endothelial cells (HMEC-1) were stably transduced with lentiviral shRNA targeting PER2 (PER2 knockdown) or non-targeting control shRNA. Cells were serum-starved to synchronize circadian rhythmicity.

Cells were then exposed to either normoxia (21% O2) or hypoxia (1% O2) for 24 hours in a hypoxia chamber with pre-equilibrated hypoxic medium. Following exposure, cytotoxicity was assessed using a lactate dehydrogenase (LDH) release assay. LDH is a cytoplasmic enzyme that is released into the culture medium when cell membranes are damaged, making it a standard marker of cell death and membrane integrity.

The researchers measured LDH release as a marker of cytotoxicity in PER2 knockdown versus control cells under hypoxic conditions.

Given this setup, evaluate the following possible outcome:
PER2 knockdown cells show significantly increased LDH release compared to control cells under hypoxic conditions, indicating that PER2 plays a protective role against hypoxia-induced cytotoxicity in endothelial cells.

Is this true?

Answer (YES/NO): YES